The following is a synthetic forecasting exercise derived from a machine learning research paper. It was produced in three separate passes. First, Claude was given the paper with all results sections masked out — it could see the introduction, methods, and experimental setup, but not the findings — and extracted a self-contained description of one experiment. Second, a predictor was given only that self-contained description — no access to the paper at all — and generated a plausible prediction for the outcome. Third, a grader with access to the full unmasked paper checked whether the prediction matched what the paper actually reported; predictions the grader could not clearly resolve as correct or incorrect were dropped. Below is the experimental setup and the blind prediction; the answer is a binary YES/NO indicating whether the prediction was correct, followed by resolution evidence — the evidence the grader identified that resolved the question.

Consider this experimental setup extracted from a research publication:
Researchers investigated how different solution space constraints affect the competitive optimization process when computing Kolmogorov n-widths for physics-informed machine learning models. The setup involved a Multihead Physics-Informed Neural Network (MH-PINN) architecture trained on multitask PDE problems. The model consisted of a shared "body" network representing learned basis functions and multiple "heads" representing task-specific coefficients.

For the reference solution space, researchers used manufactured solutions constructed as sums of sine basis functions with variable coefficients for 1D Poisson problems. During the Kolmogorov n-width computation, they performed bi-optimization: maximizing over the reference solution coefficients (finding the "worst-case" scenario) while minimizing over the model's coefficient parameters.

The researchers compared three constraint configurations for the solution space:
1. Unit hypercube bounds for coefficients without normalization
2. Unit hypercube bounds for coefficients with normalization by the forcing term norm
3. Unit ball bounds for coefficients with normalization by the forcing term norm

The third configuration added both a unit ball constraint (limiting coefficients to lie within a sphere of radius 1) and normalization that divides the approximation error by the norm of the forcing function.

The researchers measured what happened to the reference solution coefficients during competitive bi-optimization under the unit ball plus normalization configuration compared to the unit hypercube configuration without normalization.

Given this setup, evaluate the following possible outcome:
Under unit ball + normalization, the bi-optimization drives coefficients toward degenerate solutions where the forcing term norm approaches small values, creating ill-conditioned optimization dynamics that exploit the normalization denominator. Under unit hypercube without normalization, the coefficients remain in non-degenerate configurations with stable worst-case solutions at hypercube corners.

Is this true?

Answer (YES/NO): NO